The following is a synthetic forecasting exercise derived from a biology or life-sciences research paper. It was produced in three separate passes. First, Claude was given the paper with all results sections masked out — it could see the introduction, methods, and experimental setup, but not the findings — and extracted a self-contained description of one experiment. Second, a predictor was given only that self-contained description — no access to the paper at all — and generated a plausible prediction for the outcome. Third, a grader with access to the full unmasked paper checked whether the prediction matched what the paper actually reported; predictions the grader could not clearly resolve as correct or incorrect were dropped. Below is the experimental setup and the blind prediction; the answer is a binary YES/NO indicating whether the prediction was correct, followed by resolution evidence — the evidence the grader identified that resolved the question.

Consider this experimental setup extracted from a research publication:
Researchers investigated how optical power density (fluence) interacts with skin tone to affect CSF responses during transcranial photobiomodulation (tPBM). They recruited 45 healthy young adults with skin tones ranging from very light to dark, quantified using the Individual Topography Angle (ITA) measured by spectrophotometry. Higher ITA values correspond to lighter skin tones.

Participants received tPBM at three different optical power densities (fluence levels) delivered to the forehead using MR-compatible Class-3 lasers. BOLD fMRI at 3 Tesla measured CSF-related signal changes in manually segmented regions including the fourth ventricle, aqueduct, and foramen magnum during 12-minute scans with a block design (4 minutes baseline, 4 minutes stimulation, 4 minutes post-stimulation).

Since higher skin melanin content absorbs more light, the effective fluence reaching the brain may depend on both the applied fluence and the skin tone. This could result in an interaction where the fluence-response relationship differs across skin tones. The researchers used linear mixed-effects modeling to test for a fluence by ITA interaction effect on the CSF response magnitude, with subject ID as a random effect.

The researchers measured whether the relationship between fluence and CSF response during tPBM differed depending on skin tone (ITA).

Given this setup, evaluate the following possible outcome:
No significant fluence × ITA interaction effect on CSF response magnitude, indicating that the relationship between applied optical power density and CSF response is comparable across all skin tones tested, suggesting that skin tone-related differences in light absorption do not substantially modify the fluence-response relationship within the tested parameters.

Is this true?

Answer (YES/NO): YES